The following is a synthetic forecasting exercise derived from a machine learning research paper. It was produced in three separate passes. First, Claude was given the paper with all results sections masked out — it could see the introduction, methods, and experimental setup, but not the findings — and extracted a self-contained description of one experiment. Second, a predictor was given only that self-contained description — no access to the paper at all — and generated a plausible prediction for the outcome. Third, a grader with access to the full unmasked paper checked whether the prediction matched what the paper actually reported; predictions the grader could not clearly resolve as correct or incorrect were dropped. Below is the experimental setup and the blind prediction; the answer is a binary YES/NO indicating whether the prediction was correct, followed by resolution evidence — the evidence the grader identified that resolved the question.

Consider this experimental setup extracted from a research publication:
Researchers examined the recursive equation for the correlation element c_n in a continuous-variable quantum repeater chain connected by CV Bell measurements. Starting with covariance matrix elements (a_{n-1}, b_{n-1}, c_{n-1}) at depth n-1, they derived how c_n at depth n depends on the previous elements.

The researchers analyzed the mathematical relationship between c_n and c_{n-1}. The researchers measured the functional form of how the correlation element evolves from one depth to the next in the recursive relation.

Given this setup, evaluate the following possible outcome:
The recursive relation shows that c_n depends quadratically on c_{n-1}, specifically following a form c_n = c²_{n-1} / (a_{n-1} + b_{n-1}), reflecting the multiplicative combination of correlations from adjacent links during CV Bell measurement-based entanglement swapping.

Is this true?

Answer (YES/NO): YES